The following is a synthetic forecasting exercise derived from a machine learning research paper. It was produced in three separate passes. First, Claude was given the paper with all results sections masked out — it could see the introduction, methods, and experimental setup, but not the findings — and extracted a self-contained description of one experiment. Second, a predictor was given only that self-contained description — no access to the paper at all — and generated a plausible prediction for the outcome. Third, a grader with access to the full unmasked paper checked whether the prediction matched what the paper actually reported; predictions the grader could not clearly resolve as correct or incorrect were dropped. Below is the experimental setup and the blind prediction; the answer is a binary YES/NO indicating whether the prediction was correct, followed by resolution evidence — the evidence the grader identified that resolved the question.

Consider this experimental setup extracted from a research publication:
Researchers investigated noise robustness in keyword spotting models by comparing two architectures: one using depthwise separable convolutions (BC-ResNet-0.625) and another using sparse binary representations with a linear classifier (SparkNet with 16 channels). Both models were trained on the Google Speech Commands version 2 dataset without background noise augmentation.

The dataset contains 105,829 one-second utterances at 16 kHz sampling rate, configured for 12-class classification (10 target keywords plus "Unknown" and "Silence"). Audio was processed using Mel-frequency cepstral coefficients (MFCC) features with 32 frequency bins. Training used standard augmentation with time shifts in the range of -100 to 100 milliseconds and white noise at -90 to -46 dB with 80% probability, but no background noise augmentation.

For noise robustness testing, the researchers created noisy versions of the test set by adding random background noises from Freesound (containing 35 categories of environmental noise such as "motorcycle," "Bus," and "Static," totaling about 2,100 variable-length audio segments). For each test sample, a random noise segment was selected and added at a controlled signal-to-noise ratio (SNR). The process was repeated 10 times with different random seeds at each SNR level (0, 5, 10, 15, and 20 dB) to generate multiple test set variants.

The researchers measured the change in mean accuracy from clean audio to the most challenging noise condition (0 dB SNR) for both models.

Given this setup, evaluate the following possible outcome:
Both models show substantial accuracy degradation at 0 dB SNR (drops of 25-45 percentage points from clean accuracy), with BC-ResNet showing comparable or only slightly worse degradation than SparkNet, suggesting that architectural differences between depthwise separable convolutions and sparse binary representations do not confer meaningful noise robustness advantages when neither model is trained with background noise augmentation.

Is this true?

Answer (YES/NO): NO